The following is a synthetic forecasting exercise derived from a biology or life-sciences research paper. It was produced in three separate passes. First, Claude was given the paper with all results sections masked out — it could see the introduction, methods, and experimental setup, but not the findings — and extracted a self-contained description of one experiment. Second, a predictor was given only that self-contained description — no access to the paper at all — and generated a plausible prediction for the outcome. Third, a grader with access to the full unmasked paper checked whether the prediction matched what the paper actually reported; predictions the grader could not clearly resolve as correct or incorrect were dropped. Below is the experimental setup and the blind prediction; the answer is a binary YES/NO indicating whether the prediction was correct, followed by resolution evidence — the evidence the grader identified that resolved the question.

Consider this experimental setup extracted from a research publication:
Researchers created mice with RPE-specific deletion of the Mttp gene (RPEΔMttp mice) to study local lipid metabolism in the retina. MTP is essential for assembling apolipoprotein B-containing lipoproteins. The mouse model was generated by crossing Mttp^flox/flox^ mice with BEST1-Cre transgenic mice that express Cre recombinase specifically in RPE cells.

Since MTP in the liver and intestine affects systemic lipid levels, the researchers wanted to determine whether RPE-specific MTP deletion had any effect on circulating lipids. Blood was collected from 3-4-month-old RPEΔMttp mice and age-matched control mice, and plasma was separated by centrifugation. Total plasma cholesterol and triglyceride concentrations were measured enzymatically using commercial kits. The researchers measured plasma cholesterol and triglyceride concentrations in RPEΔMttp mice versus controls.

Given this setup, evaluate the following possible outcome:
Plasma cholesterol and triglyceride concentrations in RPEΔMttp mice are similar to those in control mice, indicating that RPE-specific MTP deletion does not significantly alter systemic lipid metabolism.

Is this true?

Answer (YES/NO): YES